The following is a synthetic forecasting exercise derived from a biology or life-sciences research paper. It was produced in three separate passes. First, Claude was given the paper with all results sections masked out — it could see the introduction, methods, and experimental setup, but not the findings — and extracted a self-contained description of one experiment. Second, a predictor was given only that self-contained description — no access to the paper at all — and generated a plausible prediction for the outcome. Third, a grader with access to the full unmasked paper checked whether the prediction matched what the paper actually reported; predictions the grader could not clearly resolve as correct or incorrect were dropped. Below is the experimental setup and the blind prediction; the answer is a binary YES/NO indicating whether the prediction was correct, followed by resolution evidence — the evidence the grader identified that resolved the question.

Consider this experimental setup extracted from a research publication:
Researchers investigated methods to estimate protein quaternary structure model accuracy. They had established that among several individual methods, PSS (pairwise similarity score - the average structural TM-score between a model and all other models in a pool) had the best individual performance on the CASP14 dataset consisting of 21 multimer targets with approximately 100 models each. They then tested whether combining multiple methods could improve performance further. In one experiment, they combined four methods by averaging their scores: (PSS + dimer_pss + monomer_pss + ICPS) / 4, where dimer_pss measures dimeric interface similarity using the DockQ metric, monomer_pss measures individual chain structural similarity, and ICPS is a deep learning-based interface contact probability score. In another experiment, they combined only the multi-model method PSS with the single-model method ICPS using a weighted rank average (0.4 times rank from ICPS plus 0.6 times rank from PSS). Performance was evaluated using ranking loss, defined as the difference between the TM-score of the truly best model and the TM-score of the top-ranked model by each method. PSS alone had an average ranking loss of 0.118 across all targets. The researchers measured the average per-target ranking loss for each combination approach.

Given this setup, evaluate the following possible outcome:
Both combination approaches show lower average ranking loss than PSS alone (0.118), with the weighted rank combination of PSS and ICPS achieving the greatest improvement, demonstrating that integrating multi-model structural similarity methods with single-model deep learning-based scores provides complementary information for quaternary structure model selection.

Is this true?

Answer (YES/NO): NO